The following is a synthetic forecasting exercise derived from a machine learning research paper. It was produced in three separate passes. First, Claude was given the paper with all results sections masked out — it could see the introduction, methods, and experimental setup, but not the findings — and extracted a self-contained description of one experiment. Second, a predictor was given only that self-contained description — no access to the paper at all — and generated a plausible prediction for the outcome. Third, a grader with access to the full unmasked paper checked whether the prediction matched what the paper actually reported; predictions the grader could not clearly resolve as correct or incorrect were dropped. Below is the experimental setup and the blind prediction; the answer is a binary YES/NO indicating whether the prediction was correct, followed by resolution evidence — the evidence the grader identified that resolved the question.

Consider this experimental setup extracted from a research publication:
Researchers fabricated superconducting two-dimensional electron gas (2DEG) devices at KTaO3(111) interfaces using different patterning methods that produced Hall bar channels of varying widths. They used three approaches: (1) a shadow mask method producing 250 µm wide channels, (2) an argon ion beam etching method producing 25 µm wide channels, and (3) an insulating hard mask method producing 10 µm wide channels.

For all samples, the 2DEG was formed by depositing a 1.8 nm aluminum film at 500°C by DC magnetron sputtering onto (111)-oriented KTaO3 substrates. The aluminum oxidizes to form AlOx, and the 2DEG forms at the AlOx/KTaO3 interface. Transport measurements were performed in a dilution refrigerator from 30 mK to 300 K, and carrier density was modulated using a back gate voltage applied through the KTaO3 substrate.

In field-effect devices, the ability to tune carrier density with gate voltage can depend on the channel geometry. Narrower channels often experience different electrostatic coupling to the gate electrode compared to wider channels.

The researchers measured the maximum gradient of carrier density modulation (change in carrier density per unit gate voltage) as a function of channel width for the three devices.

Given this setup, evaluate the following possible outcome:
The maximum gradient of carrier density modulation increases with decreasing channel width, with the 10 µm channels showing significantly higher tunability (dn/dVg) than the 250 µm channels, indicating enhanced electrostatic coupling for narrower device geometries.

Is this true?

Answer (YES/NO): YES